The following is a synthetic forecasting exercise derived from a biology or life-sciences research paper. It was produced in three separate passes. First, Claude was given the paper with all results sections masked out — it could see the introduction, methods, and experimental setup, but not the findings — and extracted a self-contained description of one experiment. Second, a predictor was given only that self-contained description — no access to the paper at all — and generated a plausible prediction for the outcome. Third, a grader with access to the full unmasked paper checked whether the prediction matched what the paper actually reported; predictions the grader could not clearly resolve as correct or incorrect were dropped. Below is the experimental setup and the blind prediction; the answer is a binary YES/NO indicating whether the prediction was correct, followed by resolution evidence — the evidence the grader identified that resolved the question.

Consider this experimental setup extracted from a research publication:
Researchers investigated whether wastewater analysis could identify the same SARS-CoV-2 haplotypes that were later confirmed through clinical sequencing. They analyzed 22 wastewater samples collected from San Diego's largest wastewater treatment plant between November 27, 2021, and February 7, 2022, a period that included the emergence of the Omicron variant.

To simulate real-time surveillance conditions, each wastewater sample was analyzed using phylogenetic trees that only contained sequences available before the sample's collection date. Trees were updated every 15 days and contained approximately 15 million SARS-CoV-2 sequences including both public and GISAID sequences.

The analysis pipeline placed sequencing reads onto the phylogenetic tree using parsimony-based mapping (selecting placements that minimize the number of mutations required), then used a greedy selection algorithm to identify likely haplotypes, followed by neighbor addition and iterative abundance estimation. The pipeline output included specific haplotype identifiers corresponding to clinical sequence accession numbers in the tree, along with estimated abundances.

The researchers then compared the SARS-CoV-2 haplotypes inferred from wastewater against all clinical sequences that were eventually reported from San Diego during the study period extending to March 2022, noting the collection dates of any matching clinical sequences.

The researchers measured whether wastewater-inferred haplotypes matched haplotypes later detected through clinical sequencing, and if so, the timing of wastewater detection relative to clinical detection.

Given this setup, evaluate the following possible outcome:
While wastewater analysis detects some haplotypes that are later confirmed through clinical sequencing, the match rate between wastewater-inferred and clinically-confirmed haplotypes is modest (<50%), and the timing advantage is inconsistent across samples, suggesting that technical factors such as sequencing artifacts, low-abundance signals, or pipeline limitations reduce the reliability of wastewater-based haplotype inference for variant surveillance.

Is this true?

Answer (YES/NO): NO